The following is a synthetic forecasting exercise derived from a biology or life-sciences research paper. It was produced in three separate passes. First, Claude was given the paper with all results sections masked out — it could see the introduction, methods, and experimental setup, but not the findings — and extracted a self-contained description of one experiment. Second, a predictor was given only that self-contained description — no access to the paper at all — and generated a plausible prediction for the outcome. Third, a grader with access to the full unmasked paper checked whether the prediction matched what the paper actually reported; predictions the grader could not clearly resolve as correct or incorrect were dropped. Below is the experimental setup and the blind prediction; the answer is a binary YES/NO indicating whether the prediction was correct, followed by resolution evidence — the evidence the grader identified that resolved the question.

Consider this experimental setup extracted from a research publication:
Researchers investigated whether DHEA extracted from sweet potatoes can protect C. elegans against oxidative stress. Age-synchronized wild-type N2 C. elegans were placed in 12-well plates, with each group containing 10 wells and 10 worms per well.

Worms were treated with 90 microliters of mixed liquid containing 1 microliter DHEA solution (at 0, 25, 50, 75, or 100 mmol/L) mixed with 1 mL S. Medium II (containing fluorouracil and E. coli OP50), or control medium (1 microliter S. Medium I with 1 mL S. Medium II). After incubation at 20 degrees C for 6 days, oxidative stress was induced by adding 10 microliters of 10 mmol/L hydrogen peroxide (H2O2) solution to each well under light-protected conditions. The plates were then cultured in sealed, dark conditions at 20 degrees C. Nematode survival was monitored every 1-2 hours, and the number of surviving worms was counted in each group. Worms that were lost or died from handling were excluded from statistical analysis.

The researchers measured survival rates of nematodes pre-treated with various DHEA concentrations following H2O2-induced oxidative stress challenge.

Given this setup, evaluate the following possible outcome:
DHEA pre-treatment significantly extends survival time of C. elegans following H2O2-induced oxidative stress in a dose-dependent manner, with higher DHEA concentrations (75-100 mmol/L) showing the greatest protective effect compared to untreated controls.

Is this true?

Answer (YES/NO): NO